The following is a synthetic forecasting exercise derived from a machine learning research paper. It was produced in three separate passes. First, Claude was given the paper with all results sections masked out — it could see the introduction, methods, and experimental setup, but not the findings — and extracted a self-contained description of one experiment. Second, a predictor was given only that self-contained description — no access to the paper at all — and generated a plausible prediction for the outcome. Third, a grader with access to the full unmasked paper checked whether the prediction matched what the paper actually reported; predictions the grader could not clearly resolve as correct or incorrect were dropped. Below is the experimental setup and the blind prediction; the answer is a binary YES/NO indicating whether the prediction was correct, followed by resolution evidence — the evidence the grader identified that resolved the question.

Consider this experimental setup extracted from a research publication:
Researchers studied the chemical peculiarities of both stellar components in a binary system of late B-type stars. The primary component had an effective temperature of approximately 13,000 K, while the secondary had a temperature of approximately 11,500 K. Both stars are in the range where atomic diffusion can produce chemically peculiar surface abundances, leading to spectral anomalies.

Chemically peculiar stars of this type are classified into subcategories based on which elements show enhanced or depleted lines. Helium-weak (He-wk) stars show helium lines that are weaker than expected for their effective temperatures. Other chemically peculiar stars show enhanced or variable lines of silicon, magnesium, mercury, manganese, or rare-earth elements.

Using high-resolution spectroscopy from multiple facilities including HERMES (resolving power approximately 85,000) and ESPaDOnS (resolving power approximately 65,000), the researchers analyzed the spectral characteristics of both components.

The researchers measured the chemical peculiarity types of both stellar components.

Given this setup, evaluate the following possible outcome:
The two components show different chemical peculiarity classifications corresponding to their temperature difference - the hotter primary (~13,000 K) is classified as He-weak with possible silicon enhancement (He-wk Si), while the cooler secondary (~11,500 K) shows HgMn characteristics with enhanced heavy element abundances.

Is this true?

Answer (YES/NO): NO